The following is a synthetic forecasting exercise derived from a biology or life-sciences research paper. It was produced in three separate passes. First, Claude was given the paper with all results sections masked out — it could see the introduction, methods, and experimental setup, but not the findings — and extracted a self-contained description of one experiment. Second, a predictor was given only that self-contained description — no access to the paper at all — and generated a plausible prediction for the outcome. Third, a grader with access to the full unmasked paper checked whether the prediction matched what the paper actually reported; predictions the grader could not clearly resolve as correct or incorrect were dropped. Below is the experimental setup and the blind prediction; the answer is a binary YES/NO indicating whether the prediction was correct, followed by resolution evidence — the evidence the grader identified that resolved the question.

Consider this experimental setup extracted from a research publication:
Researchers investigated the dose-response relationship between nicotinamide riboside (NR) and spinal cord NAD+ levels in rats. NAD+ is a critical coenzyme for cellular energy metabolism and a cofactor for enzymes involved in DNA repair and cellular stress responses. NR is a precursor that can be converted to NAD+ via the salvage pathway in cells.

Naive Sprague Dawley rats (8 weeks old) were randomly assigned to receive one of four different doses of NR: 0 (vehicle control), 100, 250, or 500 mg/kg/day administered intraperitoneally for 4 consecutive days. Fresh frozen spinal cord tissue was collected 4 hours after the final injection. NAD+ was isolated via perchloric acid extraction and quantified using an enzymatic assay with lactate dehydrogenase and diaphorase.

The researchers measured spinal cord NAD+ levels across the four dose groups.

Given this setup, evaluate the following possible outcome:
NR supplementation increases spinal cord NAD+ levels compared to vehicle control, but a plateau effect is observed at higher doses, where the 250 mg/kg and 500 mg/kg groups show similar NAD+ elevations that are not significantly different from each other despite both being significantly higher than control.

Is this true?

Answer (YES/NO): NO